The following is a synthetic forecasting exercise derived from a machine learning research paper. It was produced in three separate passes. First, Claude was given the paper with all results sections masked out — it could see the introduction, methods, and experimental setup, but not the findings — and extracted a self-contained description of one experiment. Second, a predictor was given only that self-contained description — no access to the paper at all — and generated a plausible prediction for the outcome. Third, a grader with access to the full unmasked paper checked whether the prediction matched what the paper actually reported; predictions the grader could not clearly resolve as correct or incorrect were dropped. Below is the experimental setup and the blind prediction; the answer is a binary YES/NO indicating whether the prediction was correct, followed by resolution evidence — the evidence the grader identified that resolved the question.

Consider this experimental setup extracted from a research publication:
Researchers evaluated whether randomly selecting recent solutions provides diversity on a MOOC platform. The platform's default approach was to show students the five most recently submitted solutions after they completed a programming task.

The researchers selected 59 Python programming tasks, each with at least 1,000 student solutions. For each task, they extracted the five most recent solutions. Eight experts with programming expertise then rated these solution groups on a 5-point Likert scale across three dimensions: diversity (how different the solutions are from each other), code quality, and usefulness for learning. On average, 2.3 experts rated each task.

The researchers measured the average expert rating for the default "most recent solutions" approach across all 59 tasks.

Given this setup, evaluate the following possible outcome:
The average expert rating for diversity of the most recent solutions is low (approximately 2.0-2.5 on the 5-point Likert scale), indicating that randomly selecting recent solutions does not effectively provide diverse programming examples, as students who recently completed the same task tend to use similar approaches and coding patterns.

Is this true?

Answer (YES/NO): NO